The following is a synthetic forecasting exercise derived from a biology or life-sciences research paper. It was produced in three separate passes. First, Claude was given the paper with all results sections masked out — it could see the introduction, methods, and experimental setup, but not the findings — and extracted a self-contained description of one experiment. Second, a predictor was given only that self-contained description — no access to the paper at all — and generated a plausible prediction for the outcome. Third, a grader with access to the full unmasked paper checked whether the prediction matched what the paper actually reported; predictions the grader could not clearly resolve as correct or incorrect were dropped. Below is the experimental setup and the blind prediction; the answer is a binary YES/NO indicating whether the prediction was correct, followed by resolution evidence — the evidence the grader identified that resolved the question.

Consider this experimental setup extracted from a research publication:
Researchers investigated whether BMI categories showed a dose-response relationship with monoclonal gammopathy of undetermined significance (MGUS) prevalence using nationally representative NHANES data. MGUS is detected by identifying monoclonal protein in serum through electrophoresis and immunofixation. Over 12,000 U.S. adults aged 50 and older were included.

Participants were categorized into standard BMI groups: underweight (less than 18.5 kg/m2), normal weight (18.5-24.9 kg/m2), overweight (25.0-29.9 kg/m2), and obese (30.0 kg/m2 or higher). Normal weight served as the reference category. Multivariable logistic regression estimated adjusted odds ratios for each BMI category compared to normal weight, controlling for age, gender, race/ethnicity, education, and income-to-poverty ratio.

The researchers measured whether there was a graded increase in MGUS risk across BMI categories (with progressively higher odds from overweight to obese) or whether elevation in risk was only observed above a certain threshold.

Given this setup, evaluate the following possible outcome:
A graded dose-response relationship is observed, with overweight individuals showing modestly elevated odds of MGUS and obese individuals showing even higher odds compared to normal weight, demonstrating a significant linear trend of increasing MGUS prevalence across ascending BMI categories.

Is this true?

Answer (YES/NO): NO